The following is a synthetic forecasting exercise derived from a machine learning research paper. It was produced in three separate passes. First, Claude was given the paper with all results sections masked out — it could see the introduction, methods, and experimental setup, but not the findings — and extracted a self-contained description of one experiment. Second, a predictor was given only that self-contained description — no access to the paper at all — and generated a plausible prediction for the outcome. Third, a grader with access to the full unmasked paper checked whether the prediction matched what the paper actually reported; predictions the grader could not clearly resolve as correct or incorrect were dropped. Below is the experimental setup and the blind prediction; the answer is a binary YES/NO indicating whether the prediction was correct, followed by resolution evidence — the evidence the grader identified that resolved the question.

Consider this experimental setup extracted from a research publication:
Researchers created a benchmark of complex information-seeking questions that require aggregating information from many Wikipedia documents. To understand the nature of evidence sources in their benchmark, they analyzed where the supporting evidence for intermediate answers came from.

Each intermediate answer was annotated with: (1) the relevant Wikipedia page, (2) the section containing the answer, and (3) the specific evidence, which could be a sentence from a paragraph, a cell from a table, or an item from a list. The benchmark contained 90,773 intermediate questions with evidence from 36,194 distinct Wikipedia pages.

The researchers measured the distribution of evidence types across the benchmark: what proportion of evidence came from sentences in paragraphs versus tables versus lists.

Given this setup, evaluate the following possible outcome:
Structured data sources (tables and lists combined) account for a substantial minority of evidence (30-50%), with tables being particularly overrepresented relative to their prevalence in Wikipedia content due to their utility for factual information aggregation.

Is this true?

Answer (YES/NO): NO